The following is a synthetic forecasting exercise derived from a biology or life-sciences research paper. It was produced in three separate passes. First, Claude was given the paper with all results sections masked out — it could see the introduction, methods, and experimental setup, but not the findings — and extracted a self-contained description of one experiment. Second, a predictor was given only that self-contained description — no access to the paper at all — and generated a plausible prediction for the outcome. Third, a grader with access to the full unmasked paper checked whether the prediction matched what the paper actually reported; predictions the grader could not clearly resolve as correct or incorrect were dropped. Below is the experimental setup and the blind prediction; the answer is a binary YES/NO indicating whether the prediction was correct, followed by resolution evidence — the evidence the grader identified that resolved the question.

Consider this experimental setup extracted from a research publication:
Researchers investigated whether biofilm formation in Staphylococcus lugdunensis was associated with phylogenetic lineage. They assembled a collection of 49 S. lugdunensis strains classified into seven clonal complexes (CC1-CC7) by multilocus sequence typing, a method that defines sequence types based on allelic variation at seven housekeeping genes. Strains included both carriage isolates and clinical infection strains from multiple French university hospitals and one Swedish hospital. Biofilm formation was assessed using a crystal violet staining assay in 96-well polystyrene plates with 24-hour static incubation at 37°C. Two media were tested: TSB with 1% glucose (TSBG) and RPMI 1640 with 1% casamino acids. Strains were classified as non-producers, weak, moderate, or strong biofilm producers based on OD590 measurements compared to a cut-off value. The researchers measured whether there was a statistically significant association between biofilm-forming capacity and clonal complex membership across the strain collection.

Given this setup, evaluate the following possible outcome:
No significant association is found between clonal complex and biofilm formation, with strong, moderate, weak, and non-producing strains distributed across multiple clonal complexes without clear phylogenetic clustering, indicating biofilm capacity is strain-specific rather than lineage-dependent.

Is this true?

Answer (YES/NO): NO